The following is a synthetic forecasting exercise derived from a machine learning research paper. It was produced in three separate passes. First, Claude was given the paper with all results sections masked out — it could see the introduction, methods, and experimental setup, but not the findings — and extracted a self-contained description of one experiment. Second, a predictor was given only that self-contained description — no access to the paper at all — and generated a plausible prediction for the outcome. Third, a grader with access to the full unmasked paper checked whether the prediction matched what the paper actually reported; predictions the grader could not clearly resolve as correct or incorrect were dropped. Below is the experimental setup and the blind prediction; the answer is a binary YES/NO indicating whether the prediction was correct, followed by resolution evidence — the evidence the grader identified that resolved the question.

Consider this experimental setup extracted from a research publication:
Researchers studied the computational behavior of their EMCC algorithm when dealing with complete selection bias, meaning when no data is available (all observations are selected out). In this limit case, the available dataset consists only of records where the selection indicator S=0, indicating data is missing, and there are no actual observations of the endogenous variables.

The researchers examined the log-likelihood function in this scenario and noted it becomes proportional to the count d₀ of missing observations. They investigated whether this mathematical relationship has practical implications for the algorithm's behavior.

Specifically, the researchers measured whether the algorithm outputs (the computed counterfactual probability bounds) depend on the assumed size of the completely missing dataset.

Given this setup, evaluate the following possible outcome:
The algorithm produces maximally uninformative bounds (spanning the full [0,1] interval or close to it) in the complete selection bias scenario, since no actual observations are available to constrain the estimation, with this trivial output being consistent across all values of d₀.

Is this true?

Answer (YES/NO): NO